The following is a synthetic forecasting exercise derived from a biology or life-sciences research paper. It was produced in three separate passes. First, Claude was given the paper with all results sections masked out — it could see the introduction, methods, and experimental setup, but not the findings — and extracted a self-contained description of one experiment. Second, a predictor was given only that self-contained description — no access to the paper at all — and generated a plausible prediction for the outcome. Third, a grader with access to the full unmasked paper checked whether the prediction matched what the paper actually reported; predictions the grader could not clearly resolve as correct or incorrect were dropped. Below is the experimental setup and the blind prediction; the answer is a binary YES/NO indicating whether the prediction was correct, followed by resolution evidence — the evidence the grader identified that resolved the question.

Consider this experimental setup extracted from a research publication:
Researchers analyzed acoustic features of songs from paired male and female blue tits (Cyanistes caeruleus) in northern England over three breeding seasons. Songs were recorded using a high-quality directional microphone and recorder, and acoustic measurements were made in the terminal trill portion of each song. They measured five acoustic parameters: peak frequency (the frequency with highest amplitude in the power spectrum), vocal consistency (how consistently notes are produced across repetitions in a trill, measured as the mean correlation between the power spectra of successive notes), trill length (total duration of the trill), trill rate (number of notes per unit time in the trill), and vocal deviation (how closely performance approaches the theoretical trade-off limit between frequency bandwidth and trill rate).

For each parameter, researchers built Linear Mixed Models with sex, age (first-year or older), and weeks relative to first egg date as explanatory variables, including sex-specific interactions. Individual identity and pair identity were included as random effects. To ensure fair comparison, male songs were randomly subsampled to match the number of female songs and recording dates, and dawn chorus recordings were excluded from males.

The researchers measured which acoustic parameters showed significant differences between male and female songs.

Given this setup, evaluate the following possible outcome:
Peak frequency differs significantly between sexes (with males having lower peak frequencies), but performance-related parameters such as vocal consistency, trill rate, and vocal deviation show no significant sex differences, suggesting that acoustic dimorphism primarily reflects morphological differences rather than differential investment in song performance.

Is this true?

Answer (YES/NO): NO